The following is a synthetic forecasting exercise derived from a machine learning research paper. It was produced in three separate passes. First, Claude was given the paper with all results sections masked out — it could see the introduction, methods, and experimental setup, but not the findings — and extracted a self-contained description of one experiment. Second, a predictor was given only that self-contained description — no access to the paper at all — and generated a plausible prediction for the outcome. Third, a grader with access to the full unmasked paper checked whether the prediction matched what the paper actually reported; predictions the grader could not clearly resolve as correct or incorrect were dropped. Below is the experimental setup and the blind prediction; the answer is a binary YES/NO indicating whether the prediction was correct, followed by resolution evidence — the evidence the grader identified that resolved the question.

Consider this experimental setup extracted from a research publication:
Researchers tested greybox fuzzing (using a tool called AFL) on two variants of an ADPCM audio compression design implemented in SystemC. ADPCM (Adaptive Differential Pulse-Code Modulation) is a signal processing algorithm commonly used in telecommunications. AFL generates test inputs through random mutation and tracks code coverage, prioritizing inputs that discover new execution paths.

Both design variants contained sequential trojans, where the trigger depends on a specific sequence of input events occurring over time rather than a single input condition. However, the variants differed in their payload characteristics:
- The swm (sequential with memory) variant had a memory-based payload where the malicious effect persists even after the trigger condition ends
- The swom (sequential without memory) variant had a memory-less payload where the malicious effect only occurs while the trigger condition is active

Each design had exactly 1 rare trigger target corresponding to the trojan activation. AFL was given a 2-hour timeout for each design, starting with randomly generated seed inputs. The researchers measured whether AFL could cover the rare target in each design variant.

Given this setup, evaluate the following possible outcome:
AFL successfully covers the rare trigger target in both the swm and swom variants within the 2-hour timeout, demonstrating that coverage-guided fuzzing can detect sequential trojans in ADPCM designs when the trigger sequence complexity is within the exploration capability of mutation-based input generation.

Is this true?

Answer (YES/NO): NO